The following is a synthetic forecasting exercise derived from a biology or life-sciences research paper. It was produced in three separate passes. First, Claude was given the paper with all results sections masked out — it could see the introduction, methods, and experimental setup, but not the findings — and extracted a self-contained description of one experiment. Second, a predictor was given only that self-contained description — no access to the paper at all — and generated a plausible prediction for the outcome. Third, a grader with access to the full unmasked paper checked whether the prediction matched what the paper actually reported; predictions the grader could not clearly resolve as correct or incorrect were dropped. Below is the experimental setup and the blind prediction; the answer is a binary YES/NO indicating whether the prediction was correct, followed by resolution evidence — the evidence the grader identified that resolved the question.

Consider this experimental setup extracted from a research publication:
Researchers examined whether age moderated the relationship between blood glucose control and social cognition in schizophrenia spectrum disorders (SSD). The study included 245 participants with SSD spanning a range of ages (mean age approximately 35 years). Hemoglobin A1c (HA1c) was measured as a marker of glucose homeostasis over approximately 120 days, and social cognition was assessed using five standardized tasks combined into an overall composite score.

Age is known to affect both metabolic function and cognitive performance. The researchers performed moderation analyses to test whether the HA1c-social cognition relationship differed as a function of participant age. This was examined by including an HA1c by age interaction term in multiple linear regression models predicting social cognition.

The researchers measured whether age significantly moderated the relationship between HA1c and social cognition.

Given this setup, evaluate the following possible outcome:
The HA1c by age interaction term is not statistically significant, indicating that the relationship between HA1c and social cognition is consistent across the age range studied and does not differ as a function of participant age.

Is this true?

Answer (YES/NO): NO